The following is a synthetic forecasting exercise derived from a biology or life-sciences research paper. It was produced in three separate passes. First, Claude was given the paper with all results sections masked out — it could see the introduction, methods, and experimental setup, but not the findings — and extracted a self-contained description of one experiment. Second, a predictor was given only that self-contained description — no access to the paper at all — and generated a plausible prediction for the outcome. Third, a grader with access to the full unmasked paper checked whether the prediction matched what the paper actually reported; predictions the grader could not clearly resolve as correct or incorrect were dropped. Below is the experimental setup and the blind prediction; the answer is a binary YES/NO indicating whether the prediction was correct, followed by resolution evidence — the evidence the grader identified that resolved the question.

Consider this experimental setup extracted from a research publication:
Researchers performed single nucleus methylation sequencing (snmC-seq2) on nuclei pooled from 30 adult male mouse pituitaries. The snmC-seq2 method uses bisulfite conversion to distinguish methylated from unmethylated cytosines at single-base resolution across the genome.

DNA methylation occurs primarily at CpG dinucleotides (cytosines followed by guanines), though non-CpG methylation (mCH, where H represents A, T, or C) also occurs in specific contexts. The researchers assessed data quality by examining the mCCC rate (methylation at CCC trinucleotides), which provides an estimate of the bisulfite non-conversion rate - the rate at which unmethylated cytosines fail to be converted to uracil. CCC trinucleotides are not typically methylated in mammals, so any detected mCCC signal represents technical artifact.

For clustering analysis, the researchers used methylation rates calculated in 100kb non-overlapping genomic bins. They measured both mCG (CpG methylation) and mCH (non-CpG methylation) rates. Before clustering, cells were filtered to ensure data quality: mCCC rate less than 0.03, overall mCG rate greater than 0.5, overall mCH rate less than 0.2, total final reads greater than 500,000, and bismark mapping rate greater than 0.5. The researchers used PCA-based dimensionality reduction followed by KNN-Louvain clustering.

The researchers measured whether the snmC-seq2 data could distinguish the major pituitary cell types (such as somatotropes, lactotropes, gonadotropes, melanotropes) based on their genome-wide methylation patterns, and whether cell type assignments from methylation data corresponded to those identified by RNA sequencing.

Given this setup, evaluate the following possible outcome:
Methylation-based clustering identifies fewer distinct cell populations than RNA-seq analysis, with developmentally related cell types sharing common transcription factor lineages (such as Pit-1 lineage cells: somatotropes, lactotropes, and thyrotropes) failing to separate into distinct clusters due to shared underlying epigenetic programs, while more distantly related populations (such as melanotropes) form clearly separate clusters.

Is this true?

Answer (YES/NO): NO